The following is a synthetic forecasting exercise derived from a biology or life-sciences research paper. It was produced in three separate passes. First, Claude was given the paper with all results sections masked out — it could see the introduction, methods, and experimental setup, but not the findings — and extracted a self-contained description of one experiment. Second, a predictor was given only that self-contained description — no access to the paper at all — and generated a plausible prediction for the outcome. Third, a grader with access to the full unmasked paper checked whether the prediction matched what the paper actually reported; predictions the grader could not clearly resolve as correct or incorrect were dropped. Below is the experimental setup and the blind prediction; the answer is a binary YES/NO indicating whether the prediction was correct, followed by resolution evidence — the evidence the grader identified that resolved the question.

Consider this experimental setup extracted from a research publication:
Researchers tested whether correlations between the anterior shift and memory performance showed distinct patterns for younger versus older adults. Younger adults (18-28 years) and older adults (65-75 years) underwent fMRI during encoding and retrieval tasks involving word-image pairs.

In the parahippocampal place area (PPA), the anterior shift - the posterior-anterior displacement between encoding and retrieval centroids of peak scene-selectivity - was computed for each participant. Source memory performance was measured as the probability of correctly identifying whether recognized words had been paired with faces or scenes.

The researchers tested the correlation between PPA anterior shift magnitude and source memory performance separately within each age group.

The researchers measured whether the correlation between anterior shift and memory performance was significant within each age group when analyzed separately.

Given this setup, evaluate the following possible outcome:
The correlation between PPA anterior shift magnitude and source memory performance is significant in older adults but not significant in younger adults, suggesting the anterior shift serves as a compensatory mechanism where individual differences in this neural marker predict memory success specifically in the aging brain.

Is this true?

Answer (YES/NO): NO